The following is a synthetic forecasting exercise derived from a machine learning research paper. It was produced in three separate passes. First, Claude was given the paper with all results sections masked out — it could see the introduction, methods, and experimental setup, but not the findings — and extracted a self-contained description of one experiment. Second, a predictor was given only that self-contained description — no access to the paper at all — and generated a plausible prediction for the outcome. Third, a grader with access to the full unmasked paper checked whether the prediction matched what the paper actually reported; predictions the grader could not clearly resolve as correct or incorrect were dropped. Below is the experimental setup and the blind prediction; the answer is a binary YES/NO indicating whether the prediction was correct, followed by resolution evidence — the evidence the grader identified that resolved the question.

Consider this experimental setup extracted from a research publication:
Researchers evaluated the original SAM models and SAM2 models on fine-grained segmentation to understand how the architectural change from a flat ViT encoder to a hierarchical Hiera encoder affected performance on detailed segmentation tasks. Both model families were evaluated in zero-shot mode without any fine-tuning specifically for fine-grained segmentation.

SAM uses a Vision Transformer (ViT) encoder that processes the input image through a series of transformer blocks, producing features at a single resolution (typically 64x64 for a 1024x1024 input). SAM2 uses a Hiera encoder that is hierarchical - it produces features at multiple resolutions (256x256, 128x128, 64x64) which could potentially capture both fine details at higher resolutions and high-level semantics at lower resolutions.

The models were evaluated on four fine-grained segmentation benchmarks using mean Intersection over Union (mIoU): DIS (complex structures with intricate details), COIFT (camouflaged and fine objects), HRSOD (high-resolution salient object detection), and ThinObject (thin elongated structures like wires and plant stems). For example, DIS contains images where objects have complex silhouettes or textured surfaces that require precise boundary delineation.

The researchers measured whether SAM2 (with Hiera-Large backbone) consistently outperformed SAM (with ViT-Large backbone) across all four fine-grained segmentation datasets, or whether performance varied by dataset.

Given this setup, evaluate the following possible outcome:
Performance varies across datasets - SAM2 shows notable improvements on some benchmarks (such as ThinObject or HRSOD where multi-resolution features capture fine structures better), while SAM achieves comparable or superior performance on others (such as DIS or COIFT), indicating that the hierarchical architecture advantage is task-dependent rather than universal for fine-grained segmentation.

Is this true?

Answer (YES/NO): NO